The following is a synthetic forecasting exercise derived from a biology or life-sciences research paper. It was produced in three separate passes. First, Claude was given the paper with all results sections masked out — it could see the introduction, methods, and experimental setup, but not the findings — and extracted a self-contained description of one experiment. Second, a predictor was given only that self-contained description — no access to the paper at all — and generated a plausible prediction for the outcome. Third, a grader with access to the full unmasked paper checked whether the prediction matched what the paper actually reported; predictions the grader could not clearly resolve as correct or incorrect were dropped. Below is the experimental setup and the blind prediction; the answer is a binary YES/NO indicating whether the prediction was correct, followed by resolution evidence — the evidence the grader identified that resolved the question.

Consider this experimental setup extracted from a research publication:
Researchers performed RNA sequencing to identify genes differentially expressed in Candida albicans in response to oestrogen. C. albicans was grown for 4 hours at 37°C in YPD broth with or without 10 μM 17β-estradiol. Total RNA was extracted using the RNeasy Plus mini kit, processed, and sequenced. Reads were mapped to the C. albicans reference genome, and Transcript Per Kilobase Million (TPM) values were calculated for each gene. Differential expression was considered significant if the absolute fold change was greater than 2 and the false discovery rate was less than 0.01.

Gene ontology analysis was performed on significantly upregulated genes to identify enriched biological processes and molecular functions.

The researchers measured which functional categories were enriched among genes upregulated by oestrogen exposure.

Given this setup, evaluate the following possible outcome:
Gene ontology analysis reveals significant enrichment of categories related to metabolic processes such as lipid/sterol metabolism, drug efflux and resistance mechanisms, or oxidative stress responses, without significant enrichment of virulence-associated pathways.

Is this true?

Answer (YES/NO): YES